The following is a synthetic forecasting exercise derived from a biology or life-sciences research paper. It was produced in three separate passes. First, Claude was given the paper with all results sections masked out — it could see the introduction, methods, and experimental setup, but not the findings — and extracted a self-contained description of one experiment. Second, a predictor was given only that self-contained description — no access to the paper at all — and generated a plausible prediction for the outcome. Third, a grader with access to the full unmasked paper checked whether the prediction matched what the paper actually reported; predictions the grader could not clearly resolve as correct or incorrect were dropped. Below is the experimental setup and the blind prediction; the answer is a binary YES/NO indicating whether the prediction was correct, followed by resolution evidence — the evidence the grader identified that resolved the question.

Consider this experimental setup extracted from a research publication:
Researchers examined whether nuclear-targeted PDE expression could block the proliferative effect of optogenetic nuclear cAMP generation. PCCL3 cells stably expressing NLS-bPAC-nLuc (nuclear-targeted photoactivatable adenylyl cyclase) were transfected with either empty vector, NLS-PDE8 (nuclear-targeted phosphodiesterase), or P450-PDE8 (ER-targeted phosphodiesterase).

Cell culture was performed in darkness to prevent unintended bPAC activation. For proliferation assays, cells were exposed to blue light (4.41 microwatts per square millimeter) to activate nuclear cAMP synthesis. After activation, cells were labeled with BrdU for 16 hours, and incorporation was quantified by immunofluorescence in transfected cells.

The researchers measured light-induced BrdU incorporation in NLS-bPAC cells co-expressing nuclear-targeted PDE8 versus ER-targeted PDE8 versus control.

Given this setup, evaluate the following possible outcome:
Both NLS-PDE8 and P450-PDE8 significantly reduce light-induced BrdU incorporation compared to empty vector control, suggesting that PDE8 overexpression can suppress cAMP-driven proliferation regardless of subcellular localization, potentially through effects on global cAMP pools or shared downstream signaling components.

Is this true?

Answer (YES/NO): NO